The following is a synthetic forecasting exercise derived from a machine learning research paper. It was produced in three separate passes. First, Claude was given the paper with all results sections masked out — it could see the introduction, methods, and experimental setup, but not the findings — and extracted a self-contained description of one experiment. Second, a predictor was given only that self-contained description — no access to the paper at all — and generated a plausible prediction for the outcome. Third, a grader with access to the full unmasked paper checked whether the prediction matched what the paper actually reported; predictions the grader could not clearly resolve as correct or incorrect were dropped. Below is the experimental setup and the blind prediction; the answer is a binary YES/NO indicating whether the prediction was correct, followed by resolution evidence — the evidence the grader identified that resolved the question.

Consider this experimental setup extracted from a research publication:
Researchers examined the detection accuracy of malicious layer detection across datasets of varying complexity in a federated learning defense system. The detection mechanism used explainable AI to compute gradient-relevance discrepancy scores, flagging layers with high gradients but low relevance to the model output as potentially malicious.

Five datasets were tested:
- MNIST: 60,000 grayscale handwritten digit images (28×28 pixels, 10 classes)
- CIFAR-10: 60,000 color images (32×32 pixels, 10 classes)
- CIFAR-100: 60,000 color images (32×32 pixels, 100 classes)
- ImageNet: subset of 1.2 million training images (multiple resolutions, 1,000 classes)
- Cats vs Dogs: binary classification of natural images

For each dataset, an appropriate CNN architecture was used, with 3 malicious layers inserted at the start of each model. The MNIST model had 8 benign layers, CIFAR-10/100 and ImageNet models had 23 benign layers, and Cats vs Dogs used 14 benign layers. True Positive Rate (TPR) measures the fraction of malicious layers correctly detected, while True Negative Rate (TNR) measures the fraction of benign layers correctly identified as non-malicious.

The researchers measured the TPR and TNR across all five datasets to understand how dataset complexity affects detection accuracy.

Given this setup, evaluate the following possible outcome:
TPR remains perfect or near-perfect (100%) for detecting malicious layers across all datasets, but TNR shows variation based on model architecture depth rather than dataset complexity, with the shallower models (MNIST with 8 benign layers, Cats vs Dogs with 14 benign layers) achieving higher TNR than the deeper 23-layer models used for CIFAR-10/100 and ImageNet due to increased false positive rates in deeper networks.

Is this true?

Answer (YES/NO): NO